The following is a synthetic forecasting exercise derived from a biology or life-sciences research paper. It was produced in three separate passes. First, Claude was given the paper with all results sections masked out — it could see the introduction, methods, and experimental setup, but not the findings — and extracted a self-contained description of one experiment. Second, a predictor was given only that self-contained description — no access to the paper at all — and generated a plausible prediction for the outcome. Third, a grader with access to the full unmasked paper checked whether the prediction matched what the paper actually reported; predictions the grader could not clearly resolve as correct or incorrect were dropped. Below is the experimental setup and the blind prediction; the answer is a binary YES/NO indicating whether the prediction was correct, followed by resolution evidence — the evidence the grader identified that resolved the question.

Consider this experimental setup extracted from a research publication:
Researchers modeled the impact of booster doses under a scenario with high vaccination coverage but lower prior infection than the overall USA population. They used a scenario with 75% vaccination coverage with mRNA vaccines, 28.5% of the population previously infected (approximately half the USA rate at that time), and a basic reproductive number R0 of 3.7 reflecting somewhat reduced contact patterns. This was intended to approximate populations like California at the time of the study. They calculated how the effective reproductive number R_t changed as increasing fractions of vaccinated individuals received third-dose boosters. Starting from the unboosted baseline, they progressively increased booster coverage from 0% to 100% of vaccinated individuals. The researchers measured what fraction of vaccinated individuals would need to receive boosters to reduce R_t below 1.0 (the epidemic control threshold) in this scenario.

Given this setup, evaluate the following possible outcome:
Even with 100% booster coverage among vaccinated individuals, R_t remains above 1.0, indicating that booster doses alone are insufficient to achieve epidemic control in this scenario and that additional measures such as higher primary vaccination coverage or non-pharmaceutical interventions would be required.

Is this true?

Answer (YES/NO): NO